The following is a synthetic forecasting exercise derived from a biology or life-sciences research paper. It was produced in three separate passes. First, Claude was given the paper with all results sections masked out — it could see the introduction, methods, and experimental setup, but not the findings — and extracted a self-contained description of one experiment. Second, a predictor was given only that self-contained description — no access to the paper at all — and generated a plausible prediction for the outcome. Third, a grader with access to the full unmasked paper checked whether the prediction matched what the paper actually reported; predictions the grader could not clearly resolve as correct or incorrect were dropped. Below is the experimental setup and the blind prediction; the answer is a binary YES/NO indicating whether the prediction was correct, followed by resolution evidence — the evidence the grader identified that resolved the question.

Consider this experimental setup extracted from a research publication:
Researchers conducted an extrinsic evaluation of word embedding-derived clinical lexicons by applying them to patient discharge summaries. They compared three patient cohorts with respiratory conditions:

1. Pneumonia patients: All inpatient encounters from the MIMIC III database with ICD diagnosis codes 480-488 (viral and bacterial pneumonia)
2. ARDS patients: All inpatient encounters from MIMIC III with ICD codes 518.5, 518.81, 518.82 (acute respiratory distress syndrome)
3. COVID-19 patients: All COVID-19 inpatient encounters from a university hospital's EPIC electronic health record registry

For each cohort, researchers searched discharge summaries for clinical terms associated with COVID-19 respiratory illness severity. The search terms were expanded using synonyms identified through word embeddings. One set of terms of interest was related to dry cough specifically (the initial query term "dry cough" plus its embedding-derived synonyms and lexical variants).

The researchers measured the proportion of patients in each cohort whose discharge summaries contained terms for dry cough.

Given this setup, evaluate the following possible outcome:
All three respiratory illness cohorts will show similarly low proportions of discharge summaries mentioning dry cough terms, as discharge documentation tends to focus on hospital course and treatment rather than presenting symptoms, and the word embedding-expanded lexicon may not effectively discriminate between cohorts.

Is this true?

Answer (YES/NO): NO